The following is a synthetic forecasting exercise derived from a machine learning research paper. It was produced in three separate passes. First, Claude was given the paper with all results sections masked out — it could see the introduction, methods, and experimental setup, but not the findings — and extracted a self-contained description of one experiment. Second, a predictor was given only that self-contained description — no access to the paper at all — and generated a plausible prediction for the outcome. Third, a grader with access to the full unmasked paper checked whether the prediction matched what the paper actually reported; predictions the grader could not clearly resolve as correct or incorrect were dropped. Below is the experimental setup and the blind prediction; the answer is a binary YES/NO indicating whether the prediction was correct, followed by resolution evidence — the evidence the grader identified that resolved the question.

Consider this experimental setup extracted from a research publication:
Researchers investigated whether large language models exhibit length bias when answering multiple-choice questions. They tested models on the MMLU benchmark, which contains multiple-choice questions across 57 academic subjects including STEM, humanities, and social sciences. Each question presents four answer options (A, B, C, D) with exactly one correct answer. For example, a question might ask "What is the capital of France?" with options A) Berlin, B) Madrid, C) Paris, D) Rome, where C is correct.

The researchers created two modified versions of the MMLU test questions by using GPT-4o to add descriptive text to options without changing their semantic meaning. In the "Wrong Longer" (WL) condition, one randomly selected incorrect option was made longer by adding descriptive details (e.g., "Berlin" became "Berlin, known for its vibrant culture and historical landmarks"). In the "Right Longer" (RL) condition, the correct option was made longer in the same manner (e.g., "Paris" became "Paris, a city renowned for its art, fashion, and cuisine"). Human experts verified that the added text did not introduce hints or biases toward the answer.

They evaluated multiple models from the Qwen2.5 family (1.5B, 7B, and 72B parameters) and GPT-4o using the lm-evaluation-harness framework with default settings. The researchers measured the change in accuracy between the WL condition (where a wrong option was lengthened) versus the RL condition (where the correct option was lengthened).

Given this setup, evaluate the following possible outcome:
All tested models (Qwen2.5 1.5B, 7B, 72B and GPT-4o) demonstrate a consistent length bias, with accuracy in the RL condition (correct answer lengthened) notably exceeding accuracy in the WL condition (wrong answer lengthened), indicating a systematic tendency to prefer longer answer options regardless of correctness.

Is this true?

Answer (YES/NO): YES